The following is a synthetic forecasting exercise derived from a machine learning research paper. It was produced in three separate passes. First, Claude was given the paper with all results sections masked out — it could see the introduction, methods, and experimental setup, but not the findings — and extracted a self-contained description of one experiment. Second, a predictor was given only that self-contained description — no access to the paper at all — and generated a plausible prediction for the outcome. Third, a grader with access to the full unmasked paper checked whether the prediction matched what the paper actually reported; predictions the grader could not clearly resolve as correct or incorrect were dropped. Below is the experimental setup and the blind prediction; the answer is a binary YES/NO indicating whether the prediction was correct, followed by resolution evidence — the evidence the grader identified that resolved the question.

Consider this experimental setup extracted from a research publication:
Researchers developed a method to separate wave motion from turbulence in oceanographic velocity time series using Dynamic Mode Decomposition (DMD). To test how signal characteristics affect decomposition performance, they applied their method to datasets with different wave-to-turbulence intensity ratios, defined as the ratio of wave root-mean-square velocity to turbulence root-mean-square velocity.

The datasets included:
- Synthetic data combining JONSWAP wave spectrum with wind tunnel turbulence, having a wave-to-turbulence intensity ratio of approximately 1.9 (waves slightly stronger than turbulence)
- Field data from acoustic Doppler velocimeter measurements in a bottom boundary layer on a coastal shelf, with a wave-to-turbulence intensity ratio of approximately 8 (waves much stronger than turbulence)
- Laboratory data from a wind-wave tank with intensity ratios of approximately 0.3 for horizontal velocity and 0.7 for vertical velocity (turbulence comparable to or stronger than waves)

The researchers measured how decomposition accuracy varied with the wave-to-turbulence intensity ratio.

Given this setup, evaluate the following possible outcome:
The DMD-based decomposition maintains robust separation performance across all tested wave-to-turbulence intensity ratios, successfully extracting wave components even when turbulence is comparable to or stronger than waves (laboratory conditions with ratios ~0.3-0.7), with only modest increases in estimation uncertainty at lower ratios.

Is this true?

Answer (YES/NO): NO